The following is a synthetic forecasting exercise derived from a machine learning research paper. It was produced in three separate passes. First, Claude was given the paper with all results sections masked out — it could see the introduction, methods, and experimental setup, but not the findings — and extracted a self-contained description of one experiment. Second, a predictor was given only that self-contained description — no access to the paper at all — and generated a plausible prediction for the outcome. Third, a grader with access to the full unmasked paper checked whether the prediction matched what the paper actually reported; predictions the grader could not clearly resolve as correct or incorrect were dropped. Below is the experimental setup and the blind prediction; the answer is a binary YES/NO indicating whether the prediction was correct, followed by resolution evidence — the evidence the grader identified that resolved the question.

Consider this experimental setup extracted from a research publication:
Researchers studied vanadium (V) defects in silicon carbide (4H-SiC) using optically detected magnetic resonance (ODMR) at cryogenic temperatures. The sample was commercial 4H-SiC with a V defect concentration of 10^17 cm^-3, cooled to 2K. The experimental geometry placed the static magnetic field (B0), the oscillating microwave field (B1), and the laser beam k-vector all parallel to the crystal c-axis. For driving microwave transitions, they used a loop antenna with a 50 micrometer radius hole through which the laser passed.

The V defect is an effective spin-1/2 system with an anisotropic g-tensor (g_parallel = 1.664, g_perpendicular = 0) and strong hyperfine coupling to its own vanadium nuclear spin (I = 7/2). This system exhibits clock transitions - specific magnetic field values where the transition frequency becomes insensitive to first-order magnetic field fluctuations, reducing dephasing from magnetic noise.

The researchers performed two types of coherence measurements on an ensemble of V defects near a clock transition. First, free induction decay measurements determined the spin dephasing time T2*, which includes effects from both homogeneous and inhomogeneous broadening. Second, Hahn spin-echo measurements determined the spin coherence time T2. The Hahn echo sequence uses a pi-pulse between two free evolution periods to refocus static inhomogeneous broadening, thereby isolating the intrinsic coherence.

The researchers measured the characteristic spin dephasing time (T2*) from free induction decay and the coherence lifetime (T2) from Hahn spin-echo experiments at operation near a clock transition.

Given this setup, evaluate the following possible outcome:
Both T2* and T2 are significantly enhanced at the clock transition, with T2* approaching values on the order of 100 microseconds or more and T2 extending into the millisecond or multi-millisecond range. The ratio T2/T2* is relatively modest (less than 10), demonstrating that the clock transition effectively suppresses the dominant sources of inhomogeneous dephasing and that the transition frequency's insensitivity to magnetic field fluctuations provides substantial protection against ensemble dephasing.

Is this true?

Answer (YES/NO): NO